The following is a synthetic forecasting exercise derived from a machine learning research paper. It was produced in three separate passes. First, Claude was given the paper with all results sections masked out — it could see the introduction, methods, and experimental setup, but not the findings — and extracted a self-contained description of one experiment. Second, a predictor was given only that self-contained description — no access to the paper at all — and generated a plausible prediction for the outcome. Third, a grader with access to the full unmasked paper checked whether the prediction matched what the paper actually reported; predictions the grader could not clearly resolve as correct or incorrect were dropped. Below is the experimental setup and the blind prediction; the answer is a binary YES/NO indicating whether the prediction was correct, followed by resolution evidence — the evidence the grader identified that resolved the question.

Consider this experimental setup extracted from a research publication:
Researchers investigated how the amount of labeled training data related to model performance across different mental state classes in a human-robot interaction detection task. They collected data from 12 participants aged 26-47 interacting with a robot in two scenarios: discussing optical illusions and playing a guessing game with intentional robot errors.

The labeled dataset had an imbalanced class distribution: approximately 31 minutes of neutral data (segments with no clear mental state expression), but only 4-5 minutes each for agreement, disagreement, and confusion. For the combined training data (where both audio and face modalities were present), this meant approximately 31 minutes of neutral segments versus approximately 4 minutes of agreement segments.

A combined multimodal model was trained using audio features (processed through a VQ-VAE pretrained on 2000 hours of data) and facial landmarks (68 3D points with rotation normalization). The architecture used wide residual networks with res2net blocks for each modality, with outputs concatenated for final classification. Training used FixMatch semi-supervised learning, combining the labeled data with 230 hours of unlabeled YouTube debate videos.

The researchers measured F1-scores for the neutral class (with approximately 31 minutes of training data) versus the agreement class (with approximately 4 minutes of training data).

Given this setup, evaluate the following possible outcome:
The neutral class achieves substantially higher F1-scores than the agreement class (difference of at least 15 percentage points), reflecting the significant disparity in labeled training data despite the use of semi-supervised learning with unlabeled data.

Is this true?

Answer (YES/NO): NO